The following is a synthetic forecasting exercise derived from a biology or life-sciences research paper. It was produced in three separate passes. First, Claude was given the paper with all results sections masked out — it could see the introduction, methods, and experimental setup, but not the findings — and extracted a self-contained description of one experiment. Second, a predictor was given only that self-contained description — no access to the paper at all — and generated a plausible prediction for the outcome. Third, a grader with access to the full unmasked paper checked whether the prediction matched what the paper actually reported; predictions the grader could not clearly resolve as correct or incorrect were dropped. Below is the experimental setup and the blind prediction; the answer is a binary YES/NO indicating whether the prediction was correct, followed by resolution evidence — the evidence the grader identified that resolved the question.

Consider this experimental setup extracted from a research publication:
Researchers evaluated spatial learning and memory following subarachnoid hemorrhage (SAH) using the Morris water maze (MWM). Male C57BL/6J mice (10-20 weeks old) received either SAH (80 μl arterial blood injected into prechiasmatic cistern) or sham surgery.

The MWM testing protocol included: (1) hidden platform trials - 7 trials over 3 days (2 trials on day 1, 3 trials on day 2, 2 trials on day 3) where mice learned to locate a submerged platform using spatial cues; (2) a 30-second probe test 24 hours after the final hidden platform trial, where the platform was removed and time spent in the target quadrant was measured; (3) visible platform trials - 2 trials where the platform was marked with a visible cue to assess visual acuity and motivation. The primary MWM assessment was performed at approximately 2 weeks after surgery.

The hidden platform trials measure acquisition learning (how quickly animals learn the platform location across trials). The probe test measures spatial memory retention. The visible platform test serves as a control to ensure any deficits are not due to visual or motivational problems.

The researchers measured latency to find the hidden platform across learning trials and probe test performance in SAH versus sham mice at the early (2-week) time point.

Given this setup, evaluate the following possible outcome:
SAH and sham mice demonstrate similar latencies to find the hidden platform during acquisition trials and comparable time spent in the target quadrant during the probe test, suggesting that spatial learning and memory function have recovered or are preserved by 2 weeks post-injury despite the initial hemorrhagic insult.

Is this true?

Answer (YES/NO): NO